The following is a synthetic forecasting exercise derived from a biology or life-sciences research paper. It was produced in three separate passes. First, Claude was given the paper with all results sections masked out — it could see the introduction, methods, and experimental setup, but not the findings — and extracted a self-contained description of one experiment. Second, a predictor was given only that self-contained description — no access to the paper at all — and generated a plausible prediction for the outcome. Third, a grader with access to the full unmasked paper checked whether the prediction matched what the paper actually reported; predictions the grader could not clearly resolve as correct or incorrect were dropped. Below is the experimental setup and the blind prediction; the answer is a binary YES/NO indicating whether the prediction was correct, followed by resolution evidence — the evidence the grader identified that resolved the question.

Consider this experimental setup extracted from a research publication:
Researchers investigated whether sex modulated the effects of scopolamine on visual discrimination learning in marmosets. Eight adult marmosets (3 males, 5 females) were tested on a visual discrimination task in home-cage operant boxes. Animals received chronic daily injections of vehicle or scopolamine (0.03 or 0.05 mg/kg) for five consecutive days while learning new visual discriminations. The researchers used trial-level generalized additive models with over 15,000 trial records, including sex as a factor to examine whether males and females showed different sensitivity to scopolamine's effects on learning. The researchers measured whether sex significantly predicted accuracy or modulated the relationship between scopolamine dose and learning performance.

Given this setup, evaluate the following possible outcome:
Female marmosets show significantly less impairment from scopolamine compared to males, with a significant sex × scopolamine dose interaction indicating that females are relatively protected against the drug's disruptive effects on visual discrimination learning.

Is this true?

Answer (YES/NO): NO